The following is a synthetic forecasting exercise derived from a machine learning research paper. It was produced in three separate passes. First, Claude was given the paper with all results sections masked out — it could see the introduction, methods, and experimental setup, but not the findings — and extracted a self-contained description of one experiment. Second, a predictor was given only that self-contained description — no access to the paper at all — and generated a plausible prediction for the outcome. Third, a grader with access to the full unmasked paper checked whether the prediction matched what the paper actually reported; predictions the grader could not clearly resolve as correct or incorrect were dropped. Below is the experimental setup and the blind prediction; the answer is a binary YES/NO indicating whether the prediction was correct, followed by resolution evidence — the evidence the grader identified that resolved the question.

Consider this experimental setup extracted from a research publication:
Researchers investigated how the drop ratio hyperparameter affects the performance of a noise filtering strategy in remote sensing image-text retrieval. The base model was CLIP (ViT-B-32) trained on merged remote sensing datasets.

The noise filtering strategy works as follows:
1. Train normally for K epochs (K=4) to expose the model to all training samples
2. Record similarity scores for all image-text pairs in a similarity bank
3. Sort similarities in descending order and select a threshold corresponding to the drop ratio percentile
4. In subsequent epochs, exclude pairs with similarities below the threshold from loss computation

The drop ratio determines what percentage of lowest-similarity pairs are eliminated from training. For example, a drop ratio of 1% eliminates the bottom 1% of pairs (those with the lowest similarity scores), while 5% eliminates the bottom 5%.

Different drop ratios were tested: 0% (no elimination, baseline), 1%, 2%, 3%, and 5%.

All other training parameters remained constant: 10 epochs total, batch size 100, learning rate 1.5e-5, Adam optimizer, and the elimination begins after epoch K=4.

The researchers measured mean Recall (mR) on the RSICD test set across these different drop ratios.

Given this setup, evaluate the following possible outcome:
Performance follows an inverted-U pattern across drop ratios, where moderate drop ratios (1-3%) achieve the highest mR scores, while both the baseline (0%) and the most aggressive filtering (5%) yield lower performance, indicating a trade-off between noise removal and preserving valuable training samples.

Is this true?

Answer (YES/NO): NO